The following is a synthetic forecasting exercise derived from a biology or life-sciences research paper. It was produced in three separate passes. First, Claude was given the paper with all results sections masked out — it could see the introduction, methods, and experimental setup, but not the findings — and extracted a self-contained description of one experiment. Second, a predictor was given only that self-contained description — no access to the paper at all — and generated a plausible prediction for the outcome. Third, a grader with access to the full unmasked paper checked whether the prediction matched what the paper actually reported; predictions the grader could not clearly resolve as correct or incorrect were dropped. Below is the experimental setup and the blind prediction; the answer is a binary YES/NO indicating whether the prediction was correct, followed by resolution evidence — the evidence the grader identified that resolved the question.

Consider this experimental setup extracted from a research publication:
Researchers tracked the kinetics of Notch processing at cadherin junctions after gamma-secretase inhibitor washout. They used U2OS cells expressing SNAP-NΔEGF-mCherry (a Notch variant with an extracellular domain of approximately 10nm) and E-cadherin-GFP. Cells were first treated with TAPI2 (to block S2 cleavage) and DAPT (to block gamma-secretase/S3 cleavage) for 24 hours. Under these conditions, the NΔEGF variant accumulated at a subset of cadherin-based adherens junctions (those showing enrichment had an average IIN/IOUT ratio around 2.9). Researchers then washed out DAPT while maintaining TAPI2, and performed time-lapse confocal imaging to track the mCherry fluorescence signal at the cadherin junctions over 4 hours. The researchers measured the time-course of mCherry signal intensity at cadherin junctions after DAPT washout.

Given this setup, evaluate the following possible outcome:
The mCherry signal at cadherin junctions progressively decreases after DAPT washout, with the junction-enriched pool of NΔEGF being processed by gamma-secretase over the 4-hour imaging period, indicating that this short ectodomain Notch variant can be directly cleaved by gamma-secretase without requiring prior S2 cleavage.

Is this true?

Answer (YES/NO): YES